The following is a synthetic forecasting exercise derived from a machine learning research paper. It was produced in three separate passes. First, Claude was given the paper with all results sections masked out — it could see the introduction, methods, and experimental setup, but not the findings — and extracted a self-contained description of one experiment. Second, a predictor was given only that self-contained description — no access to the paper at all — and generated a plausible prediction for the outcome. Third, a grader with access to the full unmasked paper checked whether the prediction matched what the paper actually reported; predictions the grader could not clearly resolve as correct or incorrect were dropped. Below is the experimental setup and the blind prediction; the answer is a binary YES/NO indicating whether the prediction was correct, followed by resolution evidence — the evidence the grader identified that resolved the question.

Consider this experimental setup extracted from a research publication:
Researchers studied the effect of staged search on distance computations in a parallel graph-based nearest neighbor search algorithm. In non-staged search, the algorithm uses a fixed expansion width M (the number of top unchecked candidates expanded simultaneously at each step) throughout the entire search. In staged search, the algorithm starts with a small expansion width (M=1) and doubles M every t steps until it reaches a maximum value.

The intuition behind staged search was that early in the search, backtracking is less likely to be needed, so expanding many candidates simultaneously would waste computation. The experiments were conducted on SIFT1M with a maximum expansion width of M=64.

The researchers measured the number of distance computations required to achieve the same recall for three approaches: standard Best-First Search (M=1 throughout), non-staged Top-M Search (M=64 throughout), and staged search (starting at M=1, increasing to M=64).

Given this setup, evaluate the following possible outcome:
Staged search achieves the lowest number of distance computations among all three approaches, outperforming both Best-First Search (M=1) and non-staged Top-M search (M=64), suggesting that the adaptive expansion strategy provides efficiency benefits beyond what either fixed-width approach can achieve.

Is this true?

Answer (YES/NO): NO